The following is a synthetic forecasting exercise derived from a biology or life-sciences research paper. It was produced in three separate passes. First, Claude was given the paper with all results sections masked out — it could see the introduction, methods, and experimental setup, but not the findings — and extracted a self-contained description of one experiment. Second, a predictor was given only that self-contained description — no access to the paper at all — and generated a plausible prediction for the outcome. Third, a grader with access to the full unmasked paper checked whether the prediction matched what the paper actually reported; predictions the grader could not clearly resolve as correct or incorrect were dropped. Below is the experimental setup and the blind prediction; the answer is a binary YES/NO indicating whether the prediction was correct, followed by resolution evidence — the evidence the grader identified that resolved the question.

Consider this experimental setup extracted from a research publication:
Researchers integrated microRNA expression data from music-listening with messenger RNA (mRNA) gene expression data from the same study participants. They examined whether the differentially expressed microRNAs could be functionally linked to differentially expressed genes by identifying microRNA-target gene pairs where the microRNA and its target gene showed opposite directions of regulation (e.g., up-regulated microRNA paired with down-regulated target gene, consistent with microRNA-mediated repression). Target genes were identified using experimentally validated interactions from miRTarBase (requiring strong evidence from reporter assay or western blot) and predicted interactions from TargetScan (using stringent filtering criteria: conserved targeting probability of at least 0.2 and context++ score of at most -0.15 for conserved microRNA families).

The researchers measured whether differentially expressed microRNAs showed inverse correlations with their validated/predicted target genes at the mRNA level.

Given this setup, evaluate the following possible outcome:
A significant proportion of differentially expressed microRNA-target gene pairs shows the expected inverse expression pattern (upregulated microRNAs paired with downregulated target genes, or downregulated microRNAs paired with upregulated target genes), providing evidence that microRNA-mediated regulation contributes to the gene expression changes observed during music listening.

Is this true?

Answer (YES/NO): NO